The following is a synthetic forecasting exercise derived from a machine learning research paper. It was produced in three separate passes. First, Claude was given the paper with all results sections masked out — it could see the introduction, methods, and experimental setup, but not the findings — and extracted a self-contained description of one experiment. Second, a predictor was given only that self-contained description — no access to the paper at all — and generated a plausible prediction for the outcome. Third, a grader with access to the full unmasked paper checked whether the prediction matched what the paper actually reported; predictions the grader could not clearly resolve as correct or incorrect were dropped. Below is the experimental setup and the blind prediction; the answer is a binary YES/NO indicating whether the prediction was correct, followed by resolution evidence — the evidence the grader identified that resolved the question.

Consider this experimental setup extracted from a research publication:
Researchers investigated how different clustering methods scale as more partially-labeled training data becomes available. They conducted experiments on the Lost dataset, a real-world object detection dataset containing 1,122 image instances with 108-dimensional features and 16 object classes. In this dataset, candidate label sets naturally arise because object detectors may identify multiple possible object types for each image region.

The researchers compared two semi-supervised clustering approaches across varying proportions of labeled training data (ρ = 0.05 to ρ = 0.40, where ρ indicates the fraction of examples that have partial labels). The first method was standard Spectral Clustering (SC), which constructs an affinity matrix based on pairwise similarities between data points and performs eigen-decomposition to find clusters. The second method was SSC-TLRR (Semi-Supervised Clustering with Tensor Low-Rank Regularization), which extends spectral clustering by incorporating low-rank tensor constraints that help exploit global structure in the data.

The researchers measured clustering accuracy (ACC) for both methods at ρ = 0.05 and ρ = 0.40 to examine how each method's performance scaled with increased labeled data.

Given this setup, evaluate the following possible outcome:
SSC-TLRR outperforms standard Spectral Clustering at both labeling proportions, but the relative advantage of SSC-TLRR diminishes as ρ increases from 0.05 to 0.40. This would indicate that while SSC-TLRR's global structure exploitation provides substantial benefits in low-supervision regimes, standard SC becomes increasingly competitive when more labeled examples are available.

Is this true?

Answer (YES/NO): NO